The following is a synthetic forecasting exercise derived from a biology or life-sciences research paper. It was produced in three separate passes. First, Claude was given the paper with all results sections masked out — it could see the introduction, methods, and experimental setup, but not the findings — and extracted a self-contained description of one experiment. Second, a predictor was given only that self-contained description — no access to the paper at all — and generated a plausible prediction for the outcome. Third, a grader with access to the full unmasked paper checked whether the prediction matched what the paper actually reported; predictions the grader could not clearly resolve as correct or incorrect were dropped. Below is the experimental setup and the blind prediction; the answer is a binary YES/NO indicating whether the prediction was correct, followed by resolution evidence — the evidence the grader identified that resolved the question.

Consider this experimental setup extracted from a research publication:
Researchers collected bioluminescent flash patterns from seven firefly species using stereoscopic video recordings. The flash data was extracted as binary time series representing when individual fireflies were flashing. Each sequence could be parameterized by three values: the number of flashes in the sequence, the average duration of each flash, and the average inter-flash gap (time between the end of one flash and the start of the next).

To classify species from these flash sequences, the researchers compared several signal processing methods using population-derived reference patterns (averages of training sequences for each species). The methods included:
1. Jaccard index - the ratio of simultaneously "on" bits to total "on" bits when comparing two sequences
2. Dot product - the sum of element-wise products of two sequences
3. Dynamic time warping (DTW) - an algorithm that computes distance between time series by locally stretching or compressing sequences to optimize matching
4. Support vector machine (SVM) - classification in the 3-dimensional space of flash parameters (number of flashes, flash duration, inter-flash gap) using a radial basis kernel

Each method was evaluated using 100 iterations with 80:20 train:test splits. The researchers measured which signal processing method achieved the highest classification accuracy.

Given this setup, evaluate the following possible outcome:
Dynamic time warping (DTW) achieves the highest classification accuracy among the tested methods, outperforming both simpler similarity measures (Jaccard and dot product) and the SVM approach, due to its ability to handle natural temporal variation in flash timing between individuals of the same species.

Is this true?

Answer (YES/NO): YES